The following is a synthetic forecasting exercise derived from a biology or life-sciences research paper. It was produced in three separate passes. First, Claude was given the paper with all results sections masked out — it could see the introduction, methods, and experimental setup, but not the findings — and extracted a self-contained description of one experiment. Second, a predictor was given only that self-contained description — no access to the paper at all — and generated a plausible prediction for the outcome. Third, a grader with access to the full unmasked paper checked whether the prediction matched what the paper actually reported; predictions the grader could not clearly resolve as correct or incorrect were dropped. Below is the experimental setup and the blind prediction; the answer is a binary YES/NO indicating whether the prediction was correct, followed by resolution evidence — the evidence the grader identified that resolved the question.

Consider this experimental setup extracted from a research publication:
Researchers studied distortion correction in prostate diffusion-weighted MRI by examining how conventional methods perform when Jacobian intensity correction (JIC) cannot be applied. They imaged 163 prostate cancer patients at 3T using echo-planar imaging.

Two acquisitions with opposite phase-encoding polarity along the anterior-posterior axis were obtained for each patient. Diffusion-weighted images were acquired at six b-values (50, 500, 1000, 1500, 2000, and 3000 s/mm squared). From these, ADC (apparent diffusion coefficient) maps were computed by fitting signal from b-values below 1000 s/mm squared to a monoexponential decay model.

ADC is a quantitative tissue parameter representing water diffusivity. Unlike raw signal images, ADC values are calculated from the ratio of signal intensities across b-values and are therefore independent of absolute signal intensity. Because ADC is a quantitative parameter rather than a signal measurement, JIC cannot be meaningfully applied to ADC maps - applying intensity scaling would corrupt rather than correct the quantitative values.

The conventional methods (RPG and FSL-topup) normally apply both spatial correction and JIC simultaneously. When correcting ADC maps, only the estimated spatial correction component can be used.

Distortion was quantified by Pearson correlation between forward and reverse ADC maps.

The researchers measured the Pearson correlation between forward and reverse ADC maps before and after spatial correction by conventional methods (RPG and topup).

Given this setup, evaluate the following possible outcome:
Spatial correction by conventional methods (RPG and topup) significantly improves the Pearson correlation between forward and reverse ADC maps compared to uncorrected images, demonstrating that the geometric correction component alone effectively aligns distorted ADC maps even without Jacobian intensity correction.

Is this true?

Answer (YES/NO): NO